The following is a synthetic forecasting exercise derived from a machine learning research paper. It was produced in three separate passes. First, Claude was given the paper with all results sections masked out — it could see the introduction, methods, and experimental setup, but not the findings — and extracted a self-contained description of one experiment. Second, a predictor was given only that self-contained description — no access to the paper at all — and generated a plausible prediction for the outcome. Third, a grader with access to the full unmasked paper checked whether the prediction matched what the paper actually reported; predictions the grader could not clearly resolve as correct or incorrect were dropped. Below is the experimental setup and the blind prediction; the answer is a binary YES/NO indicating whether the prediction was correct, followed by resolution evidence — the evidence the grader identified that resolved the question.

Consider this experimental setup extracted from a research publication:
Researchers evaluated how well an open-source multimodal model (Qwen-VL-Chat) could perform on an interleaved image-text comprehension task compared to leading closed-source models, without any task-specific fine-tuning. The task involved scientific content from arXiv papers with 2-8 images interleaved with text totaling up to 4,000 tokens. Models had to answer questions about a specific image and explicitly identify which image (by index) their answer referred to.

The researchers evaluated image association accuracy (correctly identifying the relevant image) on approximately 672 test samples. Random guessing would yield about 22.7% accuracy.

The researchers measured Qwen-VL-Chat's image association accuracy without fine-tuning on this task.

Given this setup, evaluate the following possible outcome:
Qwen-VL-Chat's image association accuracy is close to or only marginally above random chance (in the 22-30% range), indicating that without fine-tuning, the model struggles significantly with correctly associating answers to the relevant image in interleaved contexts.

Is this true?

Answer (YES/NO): NO